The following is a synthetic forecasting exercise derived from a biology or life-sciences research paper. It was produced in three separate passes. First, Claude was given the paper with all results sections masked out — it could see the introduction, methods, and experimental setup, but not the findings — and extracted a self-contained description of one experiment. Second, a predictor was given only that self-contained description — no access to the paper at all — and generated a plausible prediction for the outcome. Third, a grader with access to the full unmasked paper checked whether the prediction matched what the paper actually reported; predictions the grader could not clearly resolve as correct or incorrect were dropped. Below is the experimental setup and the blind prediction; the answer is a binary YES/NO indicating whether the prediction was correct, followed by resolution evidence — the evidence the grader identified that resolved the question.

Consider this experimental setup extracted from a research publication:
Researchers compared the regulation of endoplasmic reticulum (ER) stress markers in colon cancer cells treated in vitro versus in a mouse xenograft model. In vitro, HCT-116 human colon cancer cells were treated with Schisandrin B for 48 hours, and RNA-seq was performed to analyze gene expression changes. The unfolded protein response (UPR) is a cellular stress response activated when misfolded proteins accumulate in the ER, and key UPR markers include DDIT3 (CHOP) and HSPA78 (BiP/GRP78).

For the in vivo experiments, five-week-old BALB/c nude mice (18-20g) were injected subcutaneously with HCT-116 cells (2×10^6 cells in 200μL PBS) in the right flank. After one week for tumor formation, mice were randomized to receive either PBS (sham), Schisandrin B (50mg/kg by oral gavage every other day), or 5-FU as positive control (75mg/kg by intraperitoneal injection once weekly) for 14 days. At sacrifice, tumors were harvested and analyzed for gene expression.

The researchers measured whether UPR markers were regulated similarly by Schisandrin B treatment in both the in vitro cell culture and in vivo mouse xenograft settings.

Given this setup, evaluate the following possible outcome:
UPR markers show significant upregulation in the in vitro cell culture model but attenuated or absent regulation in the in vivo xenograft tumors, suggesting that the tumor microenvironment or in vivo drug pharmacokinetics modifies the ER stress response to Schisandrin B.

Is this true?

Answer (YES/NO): YES